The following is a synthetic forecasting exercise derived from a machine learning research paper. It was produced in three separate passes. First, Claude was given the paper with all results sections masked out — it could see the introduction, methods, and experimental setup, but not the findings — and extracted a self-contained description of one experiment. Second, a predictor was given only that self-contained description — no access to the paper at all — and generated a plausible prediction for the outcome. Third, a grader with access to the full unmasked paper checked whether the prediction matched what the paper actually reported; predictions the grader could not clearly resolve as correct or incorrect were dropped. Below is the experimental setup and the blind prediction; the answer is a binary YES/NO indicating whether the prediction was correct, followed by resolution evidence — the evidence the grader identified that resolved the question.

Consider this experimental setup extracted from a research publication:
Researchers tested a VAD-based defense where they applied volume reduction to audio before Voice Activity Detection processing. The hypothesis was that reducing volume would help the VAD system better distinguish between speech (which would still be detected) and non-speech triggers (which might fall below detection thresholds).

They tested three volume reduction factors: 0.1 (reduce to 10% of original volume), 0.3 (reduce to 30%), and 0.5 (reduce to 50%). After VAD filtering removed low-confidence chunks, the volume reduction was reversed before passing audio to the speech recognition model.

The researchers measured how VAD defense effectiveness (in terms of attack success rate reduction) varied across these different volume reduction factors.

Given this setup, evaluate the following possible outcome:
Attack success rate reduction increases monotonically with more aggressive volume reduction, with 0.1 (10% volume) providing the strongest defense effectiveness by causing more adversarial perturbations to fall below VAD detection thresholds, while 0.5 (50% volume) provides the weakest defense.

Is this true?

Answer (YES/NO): NO